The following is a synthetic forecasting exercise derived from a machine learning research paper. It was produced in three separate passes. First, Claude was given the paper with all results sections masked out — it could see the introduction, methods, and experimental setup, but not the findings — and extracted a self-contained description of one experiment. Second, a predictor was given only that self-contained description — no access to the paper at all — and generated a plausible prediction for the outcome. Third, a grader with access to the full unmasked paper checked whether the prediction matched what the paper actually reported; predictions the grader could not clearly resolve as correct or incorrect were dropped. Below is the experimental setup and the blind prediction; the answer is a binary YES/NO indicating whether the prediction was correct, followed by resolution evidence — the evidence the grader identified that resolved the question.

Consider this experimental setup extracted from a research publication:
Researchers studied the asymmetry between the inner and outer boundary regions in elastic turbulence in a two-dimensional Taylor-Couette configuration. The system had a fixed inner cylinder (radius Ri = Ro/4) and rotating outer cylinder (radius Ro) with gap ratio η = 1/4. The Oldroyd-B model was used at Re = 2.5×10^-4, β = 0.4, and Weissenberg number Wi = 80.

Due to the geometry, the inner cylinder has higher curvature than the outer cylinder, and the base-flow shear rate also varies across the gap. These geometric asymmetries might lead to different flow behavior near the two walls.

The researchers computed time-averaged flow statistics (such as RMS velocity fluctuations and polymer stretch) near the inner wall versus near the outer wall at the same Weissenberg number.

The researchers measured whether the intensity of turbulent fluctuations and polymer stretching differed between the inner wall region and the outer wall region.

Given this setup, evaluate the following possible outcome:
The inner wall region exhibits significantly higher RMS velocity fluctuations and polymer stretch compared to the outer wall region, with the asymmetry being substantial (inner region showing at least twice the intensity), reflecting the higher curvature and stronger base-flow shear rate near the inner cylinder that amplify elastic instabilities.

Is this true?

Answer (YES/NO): YES